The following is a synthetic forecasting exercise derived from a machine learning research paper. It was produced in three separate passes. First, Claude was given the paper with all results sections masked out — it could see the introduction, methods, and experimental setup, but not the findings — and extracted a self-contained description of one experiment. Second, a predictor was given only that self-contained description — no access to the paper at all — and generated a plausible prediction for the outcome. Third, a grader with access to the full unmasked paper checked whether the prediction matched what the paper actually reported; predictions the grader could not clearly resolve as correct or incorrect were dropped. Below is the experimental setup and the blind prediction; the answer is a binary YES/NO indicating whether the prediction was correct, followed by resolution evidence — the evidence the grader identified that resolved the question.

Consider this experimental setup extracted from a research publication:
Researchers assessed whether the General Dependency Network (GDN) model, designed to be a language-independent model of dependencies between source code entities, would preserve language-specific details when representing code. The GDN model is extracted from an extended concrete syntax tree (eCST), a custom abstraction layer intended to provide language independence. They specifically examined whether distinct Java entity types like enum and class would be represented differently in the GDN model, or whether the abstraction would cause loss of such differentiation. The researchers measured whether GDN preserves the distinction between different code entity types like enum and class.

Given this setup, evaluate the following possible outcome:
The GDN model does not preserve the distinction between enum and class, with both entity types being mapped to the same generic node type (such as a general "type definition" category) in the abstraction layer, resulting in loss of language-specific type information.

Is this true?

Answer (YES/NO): YES